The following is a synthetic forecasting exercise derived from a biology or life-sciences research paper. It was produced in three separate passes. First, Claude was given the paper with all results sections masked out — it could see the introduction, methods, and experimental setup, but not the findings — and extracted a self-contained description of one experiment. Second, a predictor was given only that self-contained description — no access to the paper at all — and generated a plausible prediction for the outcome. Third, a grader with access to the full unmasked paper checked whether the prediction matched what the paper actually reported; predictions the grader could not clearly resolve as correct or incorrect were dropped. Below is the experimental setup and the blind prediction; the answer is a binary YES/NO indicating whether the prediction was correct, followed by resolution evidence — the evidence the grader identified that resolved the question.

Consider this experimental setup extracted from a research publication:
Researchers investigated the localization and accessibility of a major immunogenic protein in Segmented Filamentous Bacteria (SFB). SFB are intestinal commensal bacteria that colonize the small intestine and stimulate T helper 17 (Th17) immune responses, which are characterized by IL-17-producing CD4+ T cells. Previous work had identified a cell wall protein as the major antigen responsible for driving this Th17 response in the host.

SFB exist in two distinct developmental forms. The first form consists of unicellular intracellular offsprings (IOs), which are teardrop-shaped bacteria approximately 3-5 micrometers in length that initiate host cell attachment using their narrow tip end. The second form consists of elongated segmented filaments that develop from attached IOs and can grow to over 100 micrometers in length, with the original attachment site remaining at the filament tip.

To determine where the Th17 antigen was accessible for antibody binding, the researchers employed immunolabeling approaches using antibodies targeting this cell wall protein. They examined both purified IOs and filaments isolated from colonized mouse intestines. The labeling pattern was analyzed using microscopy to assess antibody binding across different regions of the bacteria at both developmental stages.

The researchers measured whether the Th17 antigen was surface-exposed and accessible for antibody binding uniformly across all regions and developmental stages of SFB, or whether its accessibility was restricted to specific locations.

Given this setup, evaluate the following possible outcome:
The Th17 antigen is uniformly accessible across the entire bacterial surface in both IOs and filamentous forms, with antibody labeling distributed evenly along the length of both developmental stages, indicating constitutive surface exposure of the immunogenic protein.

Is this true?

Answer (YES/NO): NO